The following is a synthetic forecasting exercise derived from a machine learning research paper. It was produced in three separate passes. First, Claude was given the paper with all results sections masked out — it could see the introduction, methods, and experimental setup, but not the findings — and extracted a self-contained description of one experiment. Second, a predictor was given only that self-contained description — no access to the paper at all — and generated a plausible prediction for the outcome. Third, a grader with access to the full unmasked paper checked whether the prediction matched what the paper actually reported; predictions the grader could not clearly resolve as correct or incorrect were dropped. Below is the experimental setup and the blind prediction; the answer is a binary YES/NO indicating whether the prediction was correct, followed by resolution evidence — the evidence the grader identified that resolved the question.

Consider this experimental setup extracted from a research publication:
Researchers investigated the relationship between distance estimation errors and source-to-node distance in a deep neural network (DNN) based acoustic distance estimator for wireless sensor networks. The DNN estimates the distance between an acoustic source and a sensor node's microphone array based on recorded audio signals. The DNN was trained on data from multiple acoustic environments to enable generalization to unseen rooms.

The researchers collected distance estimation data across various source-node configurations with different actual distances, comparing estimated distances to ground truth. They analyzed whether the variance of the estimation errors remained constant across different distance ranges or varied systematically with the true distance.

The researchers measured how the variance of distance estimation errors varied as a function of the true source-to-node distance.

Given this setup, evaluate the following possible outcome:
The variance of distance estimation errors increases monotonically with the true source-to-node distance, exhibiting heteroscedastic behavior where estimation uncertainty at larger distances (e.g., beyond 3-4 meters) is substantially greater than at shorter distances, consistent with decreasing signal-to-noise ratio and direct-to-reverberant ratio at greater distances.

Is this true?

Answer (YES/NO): NO